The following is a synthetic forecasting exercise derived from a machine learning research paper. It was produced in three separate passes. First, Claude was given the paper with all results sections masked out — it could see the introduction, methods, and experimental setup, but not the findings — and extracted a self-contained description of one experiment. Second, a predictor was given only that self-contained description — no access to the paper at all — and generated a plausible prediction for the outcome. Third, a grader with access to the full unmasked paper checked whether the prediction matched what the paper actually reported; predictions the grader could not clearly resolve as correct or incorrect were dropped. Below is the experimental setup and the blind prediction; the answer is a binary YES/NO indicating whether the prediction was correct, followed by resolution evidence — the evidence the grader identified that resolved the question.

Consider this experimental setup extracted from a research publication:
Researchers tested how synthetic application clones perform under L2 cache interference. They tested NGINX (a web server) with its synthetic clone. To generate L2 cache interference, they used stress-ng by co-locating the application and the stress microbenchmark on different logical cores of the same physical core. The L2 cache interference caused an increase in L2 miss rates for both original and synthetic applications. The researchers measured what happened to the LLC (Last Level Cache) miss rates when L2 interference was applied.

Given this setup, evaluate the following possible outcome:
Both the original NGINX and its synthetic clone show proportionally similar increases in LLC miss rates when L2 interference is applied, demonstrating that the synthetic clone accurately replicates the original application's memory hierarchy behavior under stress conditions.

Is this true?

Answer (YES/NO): NO